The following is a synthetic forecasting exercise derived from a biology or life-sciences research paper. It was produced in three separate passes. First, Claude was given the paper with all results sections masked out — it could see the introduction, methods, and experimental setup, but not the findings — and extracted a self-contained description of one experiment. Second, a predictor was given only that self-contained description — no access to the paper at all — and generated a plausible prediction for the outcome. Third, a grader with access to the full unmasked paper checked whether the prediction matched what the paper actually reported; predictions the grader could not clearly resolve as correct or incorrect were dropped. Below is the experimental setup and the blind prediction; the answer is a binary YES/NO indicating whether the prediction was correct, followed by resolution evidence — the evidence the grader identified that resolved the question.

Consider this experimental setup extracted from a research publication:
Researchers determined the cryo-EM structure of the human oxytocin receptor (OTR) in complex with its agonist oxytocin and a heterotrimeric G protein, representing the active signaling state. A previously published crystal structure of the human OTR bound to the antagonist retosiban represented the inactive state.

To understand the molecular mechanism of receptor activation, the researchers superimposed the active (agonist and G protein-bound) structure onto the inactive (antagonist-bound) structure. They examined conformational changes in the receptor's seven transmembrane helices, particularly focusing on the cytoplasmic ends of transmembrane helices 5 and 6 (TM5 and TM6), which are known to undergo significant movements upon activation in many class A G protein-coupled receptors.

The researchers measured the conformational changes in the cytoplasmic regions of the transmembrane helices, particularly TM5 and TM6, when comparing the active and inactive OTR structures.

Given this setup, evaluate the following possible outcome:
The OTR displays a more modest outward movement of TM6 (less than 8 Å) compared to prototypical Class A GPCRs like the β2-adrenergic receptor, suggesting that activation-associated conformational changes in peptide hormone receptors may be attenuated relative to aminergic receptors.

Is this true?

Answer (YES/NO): NO